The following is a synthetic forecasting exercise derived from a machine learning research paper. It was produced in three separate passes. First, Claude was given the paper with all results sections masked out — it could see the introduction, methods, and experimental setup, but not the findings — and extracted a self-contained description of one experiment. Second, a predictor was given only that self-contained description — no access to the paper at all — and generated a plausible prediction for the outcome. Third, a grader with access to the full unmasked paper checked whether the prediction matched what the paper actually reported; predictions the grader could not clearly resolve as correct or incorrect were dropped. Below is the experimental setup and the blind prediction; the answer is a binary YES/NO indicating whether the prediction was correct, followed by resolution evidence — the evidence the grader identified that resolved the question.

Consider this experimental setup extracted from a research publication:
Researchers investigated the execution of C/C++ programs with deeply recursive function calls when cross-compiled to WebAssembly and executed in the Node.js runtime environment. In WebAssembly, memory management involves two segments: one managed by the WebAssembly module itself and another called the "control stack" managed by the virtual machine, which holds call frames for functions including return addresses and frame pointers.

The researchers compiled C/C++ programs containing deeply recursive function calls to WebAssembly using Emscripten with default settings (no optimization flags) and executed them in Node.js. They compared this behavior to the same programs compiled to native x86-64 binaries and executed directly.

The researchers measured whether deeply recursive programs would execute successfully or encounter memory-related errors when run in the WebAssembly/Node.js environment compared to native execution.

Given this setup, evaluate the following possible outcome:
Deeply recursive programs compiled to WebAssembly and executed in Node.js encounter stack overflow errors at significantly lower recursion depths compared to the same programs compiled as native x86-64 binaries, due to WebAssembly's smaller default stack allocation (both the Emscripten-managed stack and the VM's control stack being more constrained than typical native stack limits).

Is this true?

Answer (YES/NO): YES